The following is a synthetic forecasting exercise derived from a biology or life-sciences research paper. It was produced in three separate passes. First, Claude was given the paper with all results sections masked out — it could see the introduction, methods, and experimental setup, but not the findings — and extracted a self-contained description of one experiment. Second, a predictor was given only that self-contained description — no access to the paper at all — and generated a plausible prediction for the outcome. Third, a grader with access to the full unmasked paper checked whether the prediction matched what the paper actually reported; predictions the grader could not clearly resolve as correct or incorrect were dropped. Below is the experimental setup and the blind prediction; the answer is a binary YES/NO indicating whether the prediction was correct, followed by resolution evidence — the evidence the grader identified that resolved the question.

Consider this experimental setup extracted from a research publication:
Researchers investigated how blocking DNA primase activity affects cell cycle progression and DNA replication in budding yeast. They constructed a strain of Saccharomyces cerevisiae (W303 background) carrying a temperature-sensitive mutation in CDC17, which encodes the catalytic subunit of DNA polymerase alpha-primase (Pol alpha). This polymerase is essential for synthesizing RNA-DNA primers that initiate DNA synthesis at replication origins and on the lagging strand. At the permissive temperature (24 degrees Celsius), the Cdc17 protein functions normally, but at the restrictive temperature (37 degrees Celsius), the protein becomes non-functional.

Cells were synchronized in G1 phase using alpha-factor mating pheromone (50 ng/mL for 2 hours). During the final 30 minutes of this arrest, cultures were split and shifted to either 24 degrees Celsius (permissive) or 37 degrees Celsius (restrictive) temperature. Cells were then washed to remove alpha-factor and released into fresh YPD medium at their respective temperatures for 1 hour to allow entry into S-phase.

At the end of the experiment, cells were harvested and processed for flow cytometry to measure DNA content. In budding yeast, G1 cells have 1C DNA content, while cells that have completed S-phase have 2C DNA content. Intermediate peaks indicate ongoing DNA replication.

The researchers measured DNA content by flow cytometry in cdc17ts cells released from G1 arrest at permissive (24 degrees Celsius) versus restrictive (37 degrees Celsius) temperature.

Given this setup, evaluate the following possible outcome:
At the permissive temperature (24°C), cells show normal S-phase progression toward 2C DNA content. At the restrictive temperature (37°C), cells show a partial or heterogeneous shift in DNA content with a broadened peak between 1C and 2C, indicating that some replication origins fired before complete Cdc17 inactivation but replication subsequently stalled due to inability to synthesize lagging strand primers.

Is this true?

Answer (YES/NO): NO